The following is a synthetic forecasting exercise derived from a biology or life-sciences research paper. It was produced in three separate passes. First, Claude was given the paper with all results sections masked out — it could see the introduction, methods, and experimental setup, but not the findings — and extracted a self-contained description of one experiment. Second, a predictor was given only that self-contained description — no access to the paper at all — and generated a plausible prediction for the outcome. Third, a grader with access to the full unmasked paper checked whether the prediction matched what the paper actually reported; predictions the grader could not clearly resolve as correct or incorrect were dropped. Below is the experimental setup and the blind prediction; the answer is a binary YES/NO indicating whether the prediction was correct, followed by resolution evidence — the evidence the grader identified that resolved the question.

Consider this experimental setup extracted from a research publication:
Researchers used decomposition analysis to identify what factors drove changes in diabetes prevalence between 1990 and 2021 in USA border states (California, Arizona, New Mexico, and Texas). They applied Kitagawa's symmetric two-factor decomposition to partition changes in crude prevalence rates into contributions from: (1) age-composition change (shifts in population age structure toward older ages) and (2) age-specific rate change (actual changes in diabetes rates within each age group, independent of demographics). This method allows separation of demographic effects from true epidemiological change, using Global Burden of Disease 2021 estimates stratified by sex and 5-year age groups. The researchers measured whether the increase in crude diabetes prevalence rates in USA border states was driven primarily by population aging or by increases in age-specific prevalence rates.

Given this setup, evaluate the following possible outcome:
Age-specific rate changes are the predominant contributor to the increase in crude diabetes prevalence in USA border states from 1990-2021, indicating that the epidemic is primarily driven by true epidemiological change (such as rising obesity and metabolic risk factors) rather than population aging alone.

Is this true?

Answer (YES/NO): YES